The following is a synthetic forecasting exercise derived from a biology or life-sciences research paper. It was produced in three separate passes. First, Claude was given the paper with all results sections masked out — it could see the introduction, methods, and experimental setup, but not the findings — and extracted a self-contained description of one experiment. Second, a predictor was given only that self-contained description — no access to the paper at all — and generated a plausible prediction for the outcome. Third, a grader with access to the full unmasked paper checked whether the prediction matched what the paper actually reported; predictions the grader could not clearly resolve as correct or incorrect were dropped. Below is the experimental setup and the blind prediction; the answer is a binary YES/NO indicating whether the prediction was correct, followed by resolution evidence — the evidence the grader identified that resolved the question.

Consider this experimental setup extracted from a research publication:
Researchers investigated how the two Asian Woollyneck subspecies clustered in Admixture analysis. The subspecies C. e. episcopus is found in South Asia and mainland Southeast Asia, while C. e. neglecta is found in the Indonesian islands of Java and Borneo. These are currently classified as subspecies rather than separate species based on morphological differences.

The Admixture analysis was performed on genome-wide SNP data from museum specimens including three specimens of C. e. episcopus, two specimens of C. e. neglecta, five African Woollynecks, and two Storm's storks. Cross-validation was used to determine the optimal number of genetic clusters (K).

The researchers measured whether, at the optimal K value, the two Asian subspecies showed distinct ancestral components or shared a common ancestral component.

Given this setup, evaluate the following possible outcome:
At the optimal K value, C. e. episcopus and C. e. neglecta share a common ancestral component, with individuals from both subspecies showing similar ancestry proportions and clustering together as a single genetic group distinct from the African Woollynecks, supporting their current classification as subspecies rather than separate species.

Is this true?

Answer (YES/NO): NO